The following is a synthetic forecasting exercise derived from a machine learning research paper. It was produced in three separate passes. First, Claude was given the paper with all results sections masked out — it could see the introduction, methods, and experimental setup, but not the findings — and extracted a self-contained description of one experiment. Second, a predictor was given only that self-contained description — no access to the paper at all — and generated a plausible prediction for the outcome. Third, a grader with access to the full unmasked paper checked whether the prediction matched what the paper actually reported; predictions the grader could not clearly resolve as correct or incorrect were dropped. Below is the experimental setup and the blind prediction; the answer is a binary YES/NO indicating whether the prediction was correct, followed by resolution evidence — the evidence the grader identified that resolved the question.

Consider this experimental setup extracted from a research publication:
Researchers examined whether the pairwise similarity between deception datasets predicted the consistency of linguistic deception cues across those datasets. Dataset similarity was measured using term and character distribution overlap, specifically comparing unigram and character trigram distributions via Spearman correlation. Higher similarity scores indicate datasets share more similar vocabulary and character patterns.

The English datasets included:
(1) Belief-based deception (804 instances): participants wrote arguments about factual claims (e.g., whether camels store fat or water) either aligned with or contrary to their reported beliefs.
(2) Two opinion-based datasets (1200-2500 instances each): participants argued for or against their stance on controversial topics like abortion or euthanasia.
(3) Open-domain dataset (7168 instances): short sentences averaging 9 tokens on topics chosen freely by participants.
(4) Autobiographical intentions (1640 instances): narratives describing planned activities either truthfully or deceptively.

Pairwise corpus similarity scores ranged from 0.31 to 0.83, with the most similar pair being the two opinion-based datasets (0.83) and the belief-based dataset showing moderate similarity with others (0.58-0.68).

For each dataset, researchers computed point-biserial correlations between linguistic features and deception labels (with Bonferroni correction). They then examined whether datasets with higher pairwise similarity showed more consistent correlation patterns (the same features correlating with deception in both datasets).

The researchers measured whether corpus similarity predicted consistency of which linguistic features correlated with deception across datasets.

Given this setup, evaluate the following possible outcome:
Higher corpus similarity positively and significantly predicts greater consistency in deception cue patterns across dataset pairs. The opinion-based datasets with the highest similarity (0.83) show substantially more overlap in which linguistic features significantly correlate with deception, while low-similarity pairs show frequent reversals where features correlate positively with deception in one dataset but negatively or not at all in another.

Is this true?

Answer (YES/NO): NO